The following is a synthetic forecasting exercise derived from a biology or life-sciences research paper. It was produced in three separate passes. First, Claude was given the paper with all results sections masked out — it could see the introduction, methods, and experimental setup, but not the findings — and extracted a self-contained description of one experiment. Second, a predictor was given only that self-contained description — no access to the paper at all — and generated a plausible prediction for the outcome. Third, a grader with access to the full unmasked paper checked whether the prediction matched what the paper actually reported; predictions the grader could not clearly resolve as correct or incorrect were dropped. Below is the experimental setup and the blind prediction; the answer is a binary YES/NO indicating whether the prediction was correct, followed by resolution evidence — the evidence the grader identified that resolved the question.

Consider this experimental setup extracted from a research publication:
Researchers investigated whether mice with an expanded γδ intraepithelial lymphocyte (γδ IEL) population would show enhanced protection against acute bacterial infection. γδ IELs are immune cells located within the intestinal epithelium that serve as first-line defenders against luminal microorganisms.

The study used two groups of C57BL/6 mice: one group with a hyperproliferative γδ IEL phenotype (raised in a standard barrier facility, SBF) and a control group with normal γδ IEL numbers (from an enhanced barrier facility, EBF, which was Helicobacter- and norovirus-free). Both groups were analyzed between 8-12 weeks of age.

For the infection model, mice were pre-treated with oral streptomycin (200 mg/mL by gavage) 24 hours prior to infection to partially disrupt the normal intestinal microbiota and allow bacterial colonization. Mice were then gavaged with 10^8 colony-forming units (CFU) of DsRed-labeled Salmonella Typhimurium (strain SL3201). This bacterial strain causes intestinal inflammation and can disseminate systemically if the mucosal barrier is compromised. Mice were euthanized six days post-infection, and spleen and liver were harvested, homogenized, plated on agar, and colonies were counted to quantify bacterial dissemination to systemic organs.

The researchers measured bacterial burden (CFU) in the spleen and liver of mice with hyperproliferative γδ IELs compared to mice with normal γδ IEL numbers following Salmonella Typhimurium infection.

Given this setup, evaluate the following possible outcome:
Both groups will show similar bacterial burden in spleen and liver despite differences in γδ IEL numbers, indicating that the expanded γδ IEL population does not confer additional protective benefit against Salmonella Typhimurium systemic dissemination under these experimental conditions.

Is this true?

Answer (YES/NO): NO